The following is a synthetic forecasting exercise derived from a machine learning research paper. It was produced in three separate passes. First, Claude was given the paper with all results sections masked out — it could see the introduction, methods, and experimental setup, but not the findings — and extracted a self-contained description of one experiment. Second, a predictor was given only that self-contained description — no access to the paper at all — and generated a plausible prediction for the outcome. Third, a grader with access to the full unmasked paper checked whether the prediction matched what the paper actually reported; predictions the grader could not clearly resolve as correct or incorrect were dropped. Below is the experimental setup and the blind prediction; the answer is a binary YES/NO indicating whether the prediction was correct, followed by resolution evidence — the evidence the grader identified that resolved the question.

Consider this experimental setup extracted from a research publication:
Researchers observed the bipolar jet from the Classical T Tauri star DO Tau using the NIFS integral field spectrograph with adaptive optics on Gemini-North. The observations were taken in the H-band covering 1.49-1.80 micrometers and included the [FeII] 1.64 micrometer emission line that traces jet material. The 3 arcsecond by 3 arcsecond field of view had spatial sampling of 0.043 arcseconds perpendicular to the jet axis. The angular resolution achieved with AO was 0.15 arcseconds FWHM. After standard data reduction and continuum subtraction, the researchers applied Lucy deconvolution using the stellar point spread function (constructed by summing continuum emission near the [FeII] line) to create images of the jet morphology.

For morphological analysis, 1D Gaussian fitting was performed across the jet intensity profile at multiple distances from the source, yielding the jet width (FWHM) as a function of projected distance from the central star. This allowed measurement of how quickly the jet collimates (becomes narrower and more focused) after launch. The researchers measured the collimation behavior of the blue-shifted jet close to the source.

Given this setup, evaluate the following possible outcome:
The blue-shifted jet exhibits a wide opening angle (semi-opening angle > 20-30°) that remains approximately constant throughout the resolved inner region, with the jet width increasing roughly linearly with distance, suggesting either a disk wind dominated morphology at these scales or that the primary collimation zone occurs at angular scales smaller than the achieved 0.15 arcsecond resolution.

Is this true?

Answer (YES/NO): NO